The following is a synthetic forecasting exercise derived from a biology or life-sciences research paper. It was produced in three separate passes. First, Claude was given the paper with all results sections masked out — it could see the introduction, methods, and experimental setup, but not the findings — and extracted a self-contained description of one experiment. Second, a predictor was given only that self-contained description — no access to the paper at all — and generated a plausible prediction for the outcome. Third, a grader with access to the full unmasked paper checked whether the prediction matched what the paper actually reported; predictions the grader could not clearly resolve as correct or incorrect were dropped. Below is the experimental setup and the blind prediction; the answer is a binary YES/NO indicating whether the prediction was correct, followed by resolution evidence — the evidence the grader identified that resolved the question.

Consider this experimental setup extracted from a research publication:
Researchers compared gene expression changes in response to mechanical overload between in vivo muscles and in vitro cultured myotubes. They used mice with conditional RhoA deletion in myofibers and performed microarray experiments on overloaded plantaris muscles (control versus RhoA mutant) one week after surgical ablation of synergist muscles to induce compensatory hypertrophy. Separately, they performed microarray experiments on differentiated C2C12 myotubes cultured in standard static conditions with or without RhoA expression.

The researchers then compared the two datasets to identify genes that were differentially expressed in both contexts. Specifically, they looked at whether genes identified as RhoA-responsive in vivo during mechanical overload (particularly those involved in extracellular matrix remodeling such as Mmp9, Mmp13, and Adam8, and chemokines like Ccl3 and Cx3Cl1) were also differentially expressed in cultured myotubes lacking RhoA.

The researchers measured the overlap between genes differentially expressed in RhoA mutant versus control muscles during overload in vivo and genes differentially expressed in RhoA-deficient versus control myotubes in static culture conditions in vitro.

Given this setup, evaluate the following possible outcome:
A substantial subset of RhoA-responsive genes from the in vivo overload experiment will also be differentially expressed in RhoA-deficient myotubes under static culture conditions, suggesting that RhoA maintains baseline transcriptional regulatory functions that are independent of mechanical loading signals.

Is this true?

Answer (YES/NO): NO